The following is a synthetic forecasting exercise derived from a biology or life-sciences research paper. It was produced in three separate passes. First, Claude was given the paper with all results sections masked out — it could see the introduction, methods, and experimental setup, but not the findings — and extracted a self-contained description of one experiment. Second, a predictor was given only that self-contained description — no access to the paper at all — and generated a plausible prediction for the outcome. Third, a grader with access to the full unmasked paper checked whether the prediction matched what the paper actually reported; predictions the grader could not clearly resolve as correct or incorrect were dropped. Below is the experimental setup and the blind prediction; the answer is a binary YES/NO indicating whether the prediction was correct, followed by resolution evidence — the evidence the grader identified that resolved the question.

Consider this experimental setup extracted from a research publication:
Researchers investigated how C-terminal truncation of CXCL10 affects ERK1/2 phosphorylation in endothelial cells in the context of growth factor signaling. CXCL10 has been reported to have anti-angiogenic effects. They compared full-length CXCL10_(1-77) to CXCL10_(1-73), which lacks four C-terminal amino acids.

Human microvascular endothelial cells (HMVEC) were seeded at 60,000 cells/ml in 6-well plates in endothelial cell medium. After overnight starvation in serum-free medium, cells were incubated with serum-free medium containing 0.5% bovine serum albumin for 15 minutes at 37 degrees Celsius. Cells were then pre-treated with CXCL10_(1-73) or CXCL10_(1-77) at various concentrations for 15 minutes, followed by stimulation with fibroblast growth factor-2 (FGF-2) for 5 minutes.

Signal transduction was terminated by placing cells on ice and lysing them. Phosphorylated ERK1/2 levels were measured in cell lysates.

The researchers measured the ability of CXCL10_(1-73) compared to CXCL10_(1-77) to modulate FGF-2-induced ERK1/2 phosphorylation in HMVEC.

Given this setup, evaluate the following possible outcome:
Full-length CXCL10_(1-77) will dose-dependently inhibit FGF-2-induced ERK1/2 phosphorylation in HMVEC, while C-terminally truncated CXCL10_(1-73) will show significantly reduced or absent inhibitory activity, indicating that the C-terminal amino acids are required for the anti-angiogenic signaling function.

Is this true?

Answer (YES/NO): NO